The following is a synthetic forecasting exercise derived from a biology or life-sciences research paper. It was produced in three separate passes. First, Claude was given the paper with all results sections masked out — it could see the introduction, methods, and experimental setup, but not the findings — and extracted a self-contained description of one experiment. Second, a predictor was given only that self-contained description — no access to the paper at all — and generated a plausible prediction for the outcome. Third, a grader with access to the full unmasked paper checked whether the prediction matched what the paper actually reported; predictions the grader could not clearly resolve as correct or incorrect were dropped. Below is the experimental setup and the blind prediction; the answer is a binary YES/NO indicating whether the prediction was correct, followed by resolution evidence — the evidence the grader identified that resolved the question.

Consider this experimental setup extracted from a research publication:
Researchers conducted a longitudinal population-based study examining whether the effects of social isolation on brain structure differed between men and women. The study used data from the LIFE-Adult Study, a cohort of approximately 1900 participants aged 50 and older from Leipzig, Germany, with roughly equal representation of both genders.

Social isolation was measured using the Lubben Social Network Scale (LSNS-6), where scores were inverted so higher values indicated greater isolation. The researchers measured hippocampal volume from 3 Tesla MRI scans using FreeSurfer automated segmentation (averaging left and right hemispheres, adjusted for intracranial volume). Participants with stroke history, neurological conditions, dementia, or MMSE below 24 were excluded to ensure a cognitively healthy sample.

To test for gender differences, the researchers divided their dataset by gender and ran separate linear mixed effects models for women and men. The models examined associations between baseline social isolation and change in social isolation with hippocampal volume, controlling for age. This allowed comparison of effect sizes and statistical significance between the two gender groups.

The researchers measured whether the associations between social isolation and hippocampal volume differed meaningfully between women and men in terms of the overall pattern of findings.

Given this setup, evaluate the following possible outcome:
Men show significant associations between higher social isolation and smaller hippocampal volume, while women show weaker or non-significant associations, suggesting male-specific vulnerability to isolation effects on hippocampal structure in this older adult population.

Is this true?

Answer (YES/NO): NO